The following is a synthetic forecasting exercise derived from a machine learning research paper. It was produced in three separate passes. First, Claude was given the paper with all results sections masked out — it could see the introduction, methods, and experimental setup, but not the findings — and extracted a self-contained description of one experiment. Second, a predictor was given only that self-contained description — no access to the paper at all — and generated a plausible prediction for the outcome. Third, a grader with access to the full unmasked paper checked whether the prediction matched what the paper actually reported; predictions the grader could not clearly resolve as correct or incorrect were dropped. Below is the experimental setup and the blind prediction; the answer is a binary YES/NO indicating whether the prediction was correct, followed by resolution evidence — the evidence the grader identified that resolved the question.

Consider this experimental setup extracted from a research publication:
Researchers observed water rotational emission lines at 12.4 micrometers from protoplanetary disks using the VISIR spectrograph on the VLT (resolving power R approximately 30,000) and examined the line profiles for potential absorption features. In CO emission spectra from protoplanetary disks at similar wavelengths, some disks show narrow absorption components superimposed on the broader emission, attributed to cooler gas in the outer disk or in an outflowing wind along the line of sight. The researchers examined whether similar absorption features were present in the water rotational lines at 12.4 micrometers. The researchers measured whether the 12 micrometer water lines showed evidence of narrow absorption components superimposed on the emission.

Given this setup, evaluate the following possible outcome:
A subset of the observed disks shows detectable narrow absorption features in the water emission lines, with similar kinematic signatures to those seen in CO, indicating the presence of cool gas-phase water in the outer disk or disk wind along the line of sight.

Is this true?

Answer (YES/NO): YES